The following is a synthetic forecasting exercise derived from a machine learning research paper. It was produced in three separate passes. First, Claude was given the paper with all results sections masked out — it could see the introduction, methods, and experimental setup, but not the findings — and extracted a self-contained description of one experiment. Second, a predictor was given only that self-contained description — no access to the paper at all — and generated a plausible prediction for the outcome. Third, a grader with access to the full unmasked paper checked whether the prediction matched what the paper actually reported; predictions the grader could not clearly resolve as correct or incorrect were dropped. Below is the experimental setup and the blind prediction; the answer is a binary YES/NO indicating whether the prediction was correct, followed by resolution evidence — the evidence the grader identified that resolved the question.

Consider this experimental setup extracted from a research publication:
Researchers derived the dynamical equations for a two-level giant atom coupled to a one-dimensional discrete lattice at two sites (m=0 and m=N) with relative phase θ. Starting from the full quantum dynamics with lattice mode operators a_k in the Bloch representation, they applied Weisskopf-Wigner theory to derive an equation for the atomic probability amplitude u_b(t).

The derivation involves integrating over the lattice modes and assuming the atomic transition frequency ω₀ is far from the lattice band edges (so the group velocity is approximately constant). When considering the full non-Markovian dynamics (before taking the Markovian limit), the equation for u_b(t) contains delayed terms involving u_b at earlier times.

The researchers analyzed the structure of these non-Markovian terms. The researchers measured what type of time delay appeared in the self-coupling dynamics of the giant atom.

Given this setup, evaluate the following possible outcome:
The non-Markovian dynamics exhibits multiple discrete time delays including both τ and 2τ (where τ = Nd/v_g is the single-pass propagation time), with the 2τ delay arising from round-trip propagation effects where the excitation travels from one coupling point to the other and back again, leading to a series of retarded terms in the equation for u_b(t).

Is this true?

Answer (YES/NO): NO